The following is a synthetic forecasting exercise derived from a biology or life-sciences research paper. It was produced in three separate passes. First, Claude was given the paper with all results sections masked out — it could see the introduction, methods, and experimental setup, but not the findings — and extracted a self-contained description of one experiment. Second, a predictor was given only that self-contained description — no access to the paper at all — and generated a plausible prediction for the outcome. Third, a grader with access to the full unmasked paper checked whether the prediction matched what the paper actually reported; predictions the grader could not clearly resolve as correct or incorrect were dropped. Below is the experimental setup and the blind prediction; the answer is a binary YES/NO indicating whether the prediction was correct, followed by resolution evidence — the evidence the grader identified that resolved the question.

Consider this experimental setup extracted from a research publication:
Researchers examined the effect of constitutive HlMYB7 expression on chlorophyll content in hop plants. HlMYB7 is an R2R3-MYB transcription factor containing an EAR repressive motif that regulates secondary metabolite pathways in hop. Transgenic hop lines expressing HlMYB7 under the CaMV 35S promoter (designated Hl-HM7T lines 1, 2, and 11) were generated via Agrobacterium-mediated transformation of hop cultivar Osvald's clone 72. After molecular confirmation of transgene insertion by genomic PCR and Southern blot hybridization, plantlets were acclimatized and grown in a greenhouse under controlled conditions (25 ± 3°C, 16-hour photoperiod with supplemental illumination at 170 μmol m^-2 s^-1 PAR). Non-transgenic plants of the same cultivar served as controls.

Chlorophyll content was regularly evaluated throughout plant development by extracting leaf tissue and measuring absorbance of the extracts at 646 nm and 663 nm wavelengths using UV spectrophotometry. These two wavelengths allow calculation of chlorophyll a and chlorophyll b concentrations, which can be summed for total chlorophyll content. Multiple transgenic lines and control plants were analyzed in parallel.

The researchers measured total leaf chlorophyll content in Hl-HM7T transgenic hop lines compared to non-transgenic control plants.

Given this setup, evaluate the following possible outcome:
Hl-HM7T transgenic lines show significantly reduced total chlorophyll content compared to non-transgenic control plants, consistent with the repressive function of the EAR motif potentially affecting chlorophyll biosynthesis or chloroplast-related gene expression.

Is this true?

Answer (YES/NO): NO